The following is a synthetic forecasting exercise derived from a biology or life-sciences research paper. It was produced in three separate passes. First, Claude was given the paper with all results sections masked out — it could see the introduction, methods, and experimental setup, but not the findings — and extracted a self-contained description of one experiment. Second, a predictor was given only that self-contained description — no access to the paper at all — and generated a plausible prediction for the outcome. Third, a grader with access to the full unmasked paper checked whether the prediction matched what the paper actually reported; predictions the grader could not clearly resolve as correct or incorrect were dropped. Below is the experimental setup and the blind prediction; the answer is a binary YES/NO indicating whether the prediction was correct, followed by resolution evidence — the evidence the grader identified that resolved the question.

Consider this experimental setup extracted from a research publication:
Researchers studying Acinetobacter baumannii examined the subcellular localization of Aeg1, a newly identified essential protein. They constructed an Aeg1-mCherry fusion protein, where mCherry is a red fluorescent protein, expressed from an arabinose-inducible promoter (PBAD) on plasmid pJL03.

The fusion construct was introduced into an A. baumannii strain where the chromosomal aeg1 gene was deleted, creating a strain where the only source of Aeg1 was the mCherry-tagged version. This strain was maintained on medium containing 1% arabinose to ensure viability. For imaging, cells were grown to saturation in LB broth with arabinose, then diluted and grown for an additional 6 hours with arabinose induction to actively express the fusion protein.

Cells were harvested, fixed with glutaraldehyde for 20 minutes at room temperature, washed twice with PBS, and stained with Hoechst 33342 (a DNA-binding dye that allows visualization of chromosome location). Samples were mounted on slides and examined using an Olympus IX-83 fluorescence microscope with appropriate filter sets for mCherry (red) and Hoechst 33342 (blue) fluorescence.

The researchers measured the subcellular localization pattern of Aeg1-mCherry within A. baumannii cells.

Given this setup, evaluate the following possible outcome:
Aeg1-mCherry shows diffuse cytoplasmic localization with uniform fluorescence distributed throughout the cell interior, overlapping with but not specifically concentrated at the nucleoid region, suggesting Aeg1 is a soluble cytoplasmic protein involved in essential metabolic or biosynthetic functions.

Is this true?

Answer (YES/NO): NO